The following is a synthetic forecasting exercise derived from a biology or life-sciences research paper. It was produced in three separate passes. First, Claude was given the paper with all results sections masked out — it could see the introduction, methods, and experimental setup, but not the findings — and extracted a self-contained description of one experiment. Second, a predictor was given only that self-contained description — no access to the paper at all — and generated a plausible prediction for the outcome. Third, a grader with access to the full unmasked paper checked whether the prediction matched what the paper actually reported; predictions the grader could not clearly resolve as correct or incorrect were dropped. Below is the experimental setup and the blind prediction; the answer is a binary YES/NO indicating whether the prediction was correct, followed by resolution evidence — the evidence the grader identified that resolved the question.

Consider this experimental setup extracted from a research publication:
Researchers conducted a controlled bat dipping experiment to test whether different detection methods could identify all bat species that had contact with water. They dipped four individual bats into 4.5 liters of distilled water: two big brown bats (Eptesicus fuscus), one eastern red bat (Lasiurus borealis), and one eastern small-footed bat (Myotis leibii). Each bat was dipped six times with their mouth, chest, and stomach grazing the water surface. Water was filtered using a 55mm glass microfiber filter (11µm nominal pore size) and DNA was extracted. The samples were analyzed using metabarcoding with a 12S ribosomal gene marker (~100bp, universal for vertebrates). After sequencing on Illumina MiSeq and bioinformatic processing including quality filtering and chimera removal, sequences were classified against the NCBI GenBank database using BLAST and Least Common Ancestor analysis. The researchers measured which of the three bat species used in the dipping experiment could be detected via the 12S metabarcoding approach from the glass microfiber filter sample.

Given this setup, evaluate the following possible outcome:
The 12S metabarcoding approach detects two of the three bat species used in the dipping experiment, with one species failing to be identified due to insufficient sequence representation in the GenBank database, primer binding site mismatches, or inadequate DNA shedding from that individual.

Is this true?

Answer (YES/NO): NO